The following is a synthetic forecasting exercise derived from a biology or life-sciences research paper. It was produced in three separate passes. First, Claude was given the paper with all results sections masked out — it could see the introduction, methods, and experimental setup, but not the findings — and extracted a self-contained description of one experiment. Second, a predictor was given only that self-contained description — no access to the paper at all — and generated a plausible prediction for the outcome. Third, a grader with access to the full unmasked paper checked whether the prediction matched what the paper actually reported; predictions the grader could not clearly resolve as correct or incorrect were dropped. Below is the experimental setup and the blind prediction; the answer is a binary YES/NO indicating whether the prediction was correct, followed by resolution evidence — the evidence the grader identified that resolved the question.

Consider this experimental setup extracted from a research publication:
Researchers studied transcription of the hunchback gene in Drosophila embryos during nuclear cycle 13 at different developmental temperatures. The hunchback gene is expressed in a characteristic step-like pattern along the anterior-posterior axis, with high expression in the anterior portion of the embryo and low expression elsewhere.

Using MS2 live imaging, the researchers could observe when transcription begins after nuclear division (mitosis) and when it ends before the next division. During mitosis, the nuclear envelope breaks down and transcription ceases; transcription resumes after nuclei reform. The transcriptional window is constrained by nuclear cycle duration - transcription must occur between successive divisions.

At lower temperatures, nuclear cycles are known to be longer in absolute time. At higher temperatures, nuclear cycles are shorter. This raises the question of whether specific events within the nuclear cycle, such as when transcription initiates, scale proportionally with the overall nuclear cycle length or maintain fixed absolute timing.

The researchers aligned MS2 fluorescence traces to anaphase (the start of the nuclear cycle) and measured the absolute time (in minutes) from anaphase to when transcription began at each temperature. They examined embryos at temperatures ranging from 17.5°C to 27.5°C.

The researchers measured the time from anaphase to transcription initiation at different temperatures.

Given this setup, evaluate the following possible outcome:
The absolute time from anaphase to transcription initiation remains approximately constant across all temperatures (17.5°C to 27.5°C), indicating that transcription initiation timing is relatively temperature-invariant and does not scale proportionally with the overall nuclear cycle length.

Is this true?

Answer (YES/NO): NO